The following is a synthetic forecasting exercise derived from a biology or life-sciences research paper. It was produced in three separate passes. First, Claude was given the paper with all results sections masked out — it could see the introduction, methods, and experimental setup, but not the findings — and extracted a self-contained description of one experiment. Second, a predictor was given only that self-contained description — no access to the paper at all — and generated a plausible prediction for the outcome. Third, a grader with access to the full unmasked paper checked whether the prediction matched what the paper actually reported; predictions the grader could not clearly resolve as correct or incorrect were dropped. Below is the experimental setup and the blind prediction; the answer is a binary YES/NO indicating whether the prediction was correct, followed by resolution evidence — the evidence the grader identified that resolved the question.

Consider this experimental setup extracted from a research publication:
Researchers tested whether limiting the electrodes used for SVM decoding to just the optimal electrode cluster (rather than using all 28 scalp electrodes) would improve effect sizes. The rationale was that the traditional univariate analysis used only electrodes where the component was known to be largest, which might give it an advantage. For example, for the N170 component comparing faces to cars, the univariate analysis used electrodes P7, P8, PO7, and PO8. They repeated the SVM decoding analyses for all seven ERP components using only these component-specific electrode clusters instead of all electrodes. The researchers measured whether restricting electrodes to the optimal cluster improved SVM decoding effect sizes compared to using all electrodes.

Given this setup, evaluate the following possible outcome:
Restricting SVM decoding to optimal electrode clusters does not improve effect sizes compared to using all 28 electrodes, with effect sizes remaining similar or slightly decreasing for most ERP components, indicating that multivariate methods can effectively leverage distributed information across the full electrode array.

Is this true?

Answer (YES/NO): YES